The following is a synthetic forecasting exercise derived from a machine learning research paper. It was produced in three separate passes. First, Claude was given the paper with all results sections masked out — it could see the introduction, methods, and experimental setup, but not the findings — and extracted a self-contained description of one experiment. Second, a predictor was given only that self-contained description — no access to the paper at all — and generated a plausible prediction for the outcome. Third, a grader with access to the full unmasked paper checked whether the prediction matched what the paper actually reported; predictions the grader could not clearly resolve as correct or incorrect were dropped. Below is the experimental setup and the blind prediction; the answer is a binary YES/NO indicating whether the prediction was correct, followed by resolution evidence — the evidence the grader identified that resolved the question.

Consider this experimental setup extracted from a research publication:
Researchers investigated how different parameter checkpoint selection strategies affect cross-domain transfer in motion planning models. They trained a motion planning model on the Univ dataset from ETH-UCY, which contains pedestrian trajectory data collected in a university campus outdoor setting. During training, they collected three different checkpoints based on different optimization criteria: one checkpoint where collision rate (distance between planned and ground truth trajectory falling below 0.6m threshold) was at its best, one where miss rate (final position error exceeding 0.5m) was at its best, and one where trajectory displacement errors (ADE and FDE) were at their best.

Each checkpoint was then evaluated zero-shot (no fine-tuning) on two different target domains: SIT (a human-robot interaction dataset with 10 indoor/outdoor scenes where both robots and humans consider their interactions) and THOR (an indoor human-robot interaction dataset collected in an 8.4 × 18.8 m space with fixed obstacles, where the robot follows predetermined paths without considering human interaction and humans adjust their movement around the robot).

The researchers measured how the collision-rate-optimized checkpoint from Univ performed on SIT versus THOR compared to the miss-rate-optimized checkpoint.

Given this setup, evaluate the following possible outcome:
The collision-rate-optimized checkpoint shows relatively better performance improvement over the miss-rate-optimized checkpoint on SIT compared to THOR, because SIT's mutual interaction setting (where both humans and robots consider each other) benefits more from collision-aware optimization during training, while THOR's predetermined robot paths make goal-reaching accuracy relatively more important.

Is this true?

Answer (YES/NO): NO